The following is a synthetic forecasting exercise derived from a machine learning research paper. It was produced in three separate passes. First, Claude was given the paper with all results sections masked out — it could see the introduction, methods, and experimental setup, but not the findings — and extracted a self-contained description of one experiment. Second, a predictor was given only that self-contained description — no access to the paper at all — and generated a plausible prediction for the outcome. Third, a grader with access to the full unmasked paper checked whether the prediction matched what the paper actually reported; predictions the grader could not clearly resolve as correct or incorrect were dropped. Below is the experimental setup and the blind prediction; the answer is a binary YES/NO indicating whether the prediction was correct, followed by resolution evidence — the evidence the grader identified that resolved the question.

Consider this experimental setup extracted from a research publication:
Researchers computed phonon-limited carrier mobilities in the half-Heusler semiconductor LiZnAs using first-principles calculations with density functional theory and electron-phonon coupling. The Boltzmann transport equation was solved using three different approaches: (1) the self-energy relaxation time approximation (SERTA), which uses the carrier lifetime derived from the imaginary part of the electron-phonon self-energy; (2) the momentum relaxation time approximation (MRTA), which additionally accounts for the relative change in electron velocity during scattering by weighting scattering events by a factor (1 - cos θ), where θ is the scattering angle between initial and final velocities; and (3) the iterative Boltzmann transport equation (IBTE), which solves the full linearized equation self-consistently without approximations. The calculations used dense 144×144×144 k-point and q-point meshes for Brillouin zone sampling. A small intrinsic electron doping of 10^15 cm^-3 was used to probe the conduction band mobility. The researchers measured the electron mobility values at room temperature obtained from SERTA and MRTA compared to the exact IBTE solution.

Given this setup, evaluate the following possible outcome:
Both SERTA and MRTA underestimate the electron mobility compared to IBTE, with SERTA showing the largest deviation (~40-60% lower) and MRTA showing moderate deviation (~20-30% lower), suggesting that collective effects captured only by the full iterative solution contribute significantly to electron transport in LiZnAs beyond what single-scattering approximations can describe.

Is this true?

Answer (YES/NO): NO